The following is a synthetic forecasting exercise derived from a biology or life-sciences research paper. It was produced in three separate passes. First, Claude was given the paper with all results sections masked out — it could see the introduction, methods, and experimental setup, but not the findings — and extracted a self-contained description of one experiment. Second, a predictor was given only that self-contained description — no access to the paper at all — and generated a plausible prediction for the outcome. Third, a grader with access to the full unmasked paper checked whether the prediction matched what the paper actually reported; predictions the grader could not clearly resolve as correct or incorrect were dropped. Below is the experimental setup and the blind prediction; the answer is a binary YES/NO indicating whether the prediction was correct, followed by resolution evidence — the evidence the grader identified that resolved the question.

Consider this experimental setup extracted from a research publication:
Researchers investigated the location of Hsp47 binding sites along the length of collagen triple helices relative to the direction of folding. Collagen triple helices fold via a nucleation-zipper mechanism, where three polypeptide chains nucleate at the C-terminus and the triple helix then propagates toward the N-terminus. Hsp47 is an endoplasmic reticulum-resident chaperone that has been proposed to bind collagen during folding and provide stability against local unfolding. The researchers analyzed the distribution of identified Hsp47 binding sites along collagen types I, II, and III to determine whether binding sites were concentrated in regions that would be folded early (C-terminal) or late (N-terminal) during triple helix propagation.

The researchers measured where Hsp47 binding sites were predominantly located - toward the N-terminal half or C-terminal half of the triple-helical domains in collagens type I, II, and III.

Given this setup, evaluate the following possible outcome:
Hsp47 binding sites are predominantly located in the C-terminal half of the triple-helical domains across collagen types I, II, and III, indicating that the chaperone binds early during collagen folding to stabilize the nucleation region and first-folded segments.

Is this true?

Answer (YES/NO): NO